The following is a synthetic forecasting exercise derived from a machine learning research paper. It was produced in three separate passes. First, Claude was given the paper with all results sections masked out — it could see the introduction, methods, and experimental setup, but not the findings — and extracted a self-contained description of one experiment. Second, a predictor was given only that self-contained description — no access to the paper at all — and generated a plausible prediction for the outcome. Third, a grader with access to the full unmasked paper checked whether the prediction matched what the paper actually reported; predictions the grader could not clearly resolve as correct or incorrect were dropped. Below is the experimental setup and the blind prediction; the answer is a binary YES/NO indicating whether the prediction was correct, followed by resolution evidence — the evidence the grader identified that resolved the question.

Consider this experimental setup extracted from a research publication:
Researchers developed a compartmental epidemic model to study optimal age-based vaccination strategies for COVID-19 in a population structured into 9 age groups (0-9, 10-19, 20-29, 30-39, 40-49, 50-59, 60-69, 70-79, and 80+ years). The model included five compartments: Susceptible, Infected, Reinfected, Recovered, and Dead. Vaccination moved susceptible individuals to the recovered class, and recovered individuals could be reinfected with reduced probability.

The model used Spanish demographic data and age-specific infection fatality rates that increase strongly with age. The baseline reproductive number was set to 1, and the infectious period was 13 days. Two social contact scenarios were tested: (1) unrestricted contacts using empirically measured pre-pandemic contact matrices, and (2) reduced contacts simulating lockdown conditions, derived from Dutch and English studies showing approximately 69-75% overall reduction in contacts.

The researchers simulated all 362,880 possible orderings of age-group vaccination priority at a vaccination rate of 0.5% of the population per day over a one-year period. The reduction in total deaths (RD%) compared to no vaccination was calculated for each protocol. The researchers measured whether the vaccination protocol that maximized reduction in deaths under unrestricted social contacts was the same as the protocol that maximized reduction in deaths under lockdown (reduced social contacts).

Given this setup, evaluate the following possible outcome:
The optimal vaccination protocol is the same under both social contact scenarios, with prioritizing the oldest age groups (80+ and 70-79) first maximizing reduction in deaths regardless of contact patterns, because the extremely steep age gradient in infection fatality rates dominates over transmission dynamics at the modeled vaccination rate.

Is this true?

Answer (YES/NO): NO